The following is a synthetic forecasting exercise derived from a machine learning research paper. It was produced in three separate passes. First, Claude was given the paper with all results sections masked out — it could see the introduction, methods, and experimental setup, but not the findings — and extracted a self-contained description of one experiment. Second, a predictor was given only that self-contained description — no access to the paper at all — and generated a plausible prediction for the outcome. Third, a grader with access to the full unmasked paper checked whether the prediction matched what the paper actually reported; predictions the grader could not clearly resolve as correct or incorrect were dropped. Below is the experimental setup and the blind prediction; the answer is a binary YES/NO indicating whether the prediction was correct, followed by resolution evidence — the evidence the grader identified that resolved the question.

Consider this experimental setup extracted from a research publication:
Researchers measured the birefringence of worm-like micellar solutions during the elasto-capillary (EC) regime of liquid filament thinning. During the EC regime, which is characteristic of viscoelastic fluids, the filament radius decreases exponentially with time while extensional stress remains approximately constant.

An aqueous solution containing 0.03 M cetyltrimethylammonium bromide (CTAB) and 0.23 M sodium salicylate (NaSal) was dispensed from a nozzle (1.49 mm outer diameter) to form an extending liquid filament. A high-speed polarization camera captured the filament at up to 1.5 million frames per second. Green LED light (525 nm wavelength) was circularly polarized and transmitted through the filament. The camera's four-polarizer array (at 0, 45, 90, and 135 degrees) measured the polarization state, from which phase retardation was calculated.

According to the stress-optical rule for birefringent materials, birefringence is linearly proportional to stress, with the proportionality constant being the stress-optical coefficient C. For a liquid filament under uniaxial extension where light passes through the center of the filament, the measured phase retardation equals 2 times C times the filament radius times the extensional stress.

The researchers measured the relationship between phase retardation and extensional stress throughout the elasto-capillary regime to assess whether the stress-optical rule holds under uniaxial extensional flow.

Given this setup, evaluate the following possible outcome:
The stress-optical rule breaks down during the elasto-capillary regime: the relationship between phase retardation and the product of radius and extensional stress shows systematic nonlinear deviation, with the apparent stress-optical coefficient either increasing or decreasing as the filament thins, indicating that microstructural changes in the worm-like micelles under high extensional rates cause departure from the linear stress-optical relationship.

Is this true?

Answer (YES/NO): NO